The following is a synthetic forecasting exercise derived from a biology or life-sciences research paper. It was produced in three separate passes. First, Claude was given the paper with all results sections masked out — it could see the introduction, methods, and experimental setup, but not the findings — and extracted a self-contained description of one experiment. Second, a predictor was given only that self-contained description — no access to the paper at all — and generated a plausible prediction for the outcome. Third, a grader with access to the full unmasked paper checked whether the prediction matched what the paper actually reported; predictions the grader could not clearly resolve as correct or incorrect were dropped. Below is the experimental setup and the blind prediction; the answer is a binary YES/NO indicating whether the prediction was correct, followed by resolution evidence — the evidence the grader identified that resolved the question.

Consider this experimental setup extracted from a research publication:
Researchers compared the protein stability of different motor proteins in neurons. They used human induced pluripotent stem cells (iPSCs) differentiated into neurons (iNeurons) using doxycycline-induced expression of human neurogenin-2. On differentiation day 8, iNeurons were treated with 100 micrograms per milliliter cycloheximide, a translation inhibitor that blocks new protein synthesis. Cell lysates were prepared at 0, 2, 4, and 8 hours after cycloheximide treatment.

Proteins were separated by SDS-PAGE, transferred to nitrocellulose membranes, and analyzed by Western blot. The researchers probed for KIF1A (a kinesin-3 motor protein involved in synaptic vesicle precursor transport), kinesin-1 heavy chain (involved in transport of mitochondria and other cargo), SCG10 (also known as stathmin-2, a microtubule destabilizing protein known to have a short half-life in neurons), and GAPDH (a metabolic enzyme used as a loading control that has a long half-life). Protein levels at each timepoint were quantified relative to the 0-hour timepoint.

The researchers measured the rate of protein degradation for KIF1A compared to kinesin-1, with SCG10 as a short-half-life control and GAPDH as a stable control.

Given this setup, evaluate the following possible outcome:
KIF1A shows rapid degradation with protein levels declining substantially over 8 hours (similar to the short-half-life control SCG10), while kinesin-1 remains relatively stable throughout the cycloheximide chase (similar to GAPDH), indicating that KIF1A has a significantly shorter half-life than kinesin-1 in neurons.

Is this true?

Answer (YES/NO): YES